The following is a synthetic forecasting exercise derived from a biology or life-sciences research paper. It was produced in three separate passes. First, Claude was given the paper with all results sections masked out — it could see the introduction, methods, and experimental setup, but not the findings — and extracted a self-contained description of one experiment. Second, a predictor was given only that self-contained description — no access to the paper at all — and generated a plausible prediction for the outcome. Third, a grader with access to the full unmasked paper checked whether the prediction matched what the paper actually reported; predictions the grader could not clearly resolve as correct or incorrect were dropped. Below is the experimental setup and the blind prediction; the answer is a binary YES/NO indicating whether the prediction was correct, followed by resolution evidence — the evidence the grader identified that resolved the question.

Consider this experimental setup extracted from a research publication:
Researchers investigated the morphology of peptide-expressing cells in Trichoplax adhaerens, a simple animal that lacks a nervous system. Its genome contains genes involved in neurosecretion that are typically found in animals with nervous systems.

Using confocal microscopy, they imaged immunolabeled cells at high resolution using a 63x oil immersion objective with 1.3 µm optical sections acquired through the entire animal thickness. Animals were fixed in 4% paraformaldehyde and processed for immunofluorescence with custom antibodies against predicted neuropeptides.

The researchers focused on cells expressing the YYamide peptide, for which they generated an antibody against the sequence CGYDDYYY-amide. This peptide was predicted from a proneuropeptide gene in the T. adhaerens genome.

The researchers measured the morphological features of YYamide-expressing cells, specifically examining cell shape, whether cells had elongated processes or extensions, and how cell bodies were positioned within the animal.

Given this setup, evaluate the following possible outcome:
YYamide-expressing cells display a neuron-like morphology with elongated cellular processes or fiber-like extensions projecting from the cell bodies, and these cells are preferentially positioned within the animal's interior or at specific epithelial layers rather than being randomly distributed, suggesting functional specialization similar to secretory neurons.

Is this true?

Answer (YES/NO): NO